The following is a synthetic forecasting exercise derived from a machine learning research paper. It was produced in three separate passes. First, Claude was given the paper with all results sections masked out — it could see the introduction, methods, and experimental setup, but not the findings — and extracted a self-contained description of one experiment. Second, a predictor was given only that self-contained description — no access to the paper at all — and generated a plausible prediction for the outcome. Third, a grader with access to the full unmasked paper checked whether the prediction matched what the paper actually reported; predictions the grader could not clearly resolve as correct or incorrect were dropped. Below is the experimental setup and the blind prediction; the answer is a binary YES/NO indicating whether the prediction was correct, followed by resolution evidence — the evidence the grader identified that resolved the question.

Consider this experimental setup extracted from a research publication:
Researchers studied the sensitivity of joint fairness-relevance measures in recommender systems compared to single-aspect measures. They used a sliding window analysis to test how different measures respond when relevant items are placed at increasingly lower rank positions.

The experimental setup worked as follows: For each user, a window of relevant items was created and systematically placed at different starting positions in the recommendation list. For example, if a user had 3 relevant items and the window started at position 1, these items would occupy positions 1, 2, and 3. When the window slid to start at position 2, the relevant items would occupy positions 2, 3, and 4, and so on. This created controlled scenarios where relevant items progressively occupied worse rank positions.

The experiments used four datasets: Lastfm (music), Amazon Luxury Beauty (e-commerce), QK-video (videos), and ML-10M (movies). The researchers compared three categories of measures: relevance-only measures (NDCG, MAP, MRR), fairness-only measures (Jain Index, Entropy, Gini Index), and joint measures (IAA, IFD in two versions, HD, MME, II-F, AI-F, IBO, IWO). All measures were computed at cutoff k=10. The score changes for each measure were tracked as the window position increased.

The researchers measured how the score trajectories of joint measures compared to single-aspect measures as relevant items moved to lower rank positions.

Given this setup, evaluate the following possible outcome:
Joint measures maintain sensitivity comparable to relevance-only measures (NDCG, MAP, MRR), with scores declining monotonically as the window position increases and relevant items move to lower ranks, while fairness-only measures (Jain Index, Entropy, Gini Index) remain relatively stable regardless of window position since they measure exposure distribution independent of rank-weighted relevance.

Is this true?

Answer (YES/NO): NO